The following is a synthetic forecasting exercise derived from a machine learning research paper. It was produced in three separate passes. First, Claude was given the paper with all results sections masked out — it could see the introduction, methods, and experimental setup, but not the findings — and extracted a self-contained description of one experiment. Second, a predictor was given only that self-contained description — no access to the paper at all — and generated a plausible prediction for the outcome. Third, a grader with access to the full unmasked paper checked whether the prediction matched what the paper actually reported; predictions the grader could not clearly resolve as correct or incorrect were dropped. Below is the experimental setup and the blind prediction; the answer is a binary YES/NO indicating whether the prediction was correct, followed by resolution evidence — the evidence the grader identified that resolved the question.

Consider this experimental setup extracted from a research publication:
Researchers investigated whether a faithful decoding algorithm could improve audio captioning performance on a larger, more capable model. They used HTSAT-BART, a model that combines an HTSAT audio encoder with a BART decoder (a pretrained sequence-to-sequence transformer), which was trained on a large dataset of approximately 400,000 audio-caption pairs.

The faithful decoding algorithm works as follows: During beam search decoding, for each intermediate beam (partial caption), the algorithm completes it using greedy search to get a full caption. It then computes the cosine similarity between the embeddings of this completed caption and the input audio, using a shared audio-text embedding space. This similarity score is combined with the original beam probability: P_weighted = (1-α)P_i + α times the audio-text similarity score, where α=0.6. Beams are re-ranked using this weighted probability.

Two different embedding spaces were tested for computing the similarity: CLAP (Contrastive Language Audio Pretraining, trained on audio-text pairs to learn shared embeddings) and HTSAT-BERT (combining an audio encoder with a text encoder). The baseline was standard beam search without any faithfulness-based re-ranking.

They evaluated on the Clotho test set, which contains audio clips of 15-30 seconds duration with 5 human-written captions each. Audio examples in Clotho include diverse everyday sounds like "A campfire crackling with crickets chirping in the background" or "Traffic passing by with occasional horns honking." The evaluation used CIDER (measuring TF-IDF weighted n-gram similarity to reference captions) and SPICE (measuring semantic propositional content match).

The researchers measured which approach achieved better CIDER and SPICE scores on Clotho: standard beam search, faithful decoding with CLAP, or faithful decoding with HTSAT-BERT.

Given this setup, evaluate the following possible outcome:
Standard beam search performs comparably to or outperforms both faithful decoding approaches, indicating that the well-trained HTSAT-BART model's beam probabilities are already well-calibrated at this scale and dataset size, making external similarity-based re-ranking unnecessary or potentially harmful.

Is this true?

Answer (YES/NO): YES